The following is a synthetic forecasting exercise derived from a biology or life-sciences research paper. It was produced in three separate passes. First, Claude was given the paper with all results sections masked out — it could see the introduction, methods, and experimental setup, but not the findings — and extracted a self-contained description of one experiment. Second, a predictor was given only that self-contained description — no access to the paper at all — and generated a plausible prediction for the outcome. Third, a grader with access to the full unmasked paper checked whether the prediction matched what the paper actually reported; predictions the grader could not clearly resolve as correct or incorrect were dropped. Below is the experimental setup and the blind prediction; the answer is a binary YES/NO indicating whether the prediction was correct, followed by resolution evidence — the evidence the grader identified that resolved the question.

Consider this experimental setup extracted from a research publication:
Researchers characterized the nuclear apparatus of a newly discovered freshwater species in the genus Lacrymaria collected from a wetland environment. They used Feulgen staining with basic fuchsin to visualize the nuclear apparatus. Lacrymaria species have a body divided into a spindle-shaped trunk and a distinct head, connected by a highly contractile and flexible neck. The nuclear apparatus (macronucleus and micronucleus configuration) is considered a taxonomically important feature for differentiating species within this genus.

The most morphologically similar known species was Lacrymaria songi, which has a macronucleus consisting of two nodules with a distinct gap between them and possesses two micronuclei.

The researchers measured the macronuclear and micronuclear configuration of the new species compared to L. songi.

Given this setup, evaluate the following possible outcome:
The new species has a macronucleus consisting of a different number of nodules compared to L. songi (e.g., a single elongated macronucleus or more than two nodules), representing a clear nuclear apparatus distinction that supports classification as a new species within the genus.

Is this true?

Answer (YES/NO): NO